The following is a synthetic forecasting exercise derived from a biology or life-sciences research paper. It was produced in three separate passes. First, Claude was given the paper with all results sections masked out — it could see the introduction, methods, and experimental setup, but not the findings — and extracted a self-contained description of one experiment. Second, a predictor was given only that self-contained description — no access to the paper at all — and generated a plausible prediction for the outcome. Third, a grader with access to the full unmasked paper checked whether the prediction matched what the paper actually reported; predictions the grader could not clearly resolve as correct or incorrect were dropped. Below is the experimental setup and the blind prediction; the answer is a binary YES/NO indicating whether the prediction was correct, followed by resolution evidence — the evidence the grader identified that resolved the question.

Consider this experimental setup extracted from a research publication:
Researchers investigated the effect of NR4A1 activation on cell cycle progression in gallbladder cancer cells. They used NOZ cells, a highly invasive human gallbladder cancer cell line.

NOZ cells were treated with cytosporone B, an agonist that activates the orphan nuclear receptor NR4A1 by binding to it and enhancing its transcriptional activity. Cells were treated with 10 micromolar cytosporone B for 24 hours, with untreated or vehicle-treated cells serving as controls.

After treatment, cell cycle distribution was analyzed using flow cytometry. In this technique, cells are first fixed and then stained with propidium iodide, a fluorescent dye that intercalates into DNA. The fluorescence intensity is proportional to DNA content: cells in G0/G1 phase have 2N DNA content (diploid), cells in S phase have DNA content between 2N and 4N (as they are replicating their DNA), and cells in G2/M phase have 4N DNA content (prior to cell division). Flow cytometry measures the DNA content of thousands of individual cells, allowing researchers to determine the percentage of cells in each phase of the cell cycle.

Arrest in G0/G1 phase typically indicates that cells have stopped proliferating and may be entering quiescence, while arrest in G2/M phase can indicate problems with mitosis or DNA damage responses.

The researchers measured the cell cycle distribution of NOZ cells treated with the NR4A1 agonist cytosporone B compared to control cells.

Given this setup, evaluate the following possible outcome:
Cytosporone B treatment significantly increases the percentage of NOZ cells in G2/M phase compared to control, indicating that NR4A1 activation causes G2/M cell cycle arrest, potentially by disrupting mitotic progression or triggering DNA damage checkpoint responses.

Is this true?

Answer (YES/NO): NO